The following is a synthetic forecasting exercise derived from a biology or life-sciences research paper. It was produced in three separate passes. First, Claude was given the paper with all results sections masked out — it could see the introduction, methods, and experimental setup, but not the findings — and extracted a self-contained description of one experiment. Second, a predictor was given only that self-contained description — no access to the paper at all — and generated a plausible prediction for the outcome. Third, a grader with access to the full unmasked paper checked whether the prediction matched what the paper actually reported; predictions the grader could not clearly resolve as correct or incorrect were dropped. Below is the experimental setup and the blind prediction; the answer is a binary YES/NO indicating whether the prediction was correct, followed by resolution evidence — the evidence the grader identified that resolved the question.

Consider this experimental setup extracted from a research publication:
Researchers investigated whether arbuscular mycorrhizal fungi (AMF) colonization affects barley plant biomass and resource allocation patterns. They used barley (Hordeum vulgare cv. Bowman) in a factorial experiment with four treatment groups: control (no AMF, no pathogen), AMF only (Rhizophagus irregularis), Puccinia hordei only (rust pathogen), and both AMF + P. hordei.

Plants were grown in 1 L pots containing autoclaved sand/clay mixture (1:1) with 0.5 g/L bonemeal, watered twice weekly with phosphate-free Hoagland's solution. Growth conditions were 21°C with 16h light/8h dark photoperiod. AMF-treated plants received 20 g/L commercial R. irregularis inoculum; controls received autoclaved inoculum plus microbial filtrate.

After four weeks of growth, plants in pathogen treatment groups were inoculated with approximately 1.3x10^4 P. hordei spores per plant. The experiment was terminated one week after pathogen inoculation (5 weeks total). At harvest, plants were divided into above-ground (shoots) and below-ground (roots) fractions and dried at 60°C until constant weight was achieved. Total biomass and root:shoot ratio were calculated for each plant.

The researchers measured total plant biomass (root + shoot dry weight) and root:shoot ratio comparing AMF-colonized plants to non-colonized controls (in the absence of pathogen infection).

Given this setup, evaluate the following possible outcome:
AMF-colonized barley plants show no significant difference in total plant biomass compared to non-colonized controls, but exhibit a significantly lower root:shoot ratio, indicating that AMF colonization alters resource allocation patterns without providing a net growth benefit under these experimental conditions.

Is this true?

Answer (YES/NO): NO